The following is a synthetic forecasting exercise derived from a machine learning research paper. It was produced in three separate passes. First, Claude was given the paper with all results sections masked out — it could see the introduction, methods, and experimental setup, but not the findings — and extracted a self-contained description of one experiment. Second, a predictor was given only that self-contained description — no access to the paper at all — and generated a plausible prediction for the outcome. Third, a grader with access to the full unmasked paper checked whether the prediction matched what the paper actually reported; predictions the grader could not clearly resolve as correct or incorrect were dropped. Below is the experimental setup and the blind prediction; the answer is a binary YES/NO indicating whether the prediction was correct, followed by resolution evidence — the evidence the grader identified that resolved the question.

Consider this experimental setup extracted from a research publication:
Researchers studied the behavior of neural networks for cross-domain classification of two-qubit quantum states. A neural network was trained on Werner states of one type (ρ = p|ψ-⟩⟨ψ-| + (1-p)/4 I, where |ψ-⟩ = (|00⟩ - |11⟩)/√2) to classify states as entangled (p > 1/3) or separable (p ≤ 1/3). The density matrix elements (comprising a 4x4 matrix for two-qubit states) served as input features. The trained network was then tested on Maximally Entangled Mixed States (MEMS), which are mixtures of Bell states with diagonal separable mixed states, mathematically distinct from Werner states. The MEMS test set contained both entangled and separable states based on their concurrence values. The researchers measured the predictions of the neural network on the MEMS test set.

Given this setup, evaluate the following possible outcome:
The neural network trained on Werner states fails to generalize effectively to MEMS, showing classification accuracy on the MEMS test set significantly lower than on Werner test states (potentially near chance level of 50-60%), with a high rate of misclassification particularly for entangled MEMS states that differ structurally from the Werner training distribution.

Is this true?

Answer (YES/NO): YES